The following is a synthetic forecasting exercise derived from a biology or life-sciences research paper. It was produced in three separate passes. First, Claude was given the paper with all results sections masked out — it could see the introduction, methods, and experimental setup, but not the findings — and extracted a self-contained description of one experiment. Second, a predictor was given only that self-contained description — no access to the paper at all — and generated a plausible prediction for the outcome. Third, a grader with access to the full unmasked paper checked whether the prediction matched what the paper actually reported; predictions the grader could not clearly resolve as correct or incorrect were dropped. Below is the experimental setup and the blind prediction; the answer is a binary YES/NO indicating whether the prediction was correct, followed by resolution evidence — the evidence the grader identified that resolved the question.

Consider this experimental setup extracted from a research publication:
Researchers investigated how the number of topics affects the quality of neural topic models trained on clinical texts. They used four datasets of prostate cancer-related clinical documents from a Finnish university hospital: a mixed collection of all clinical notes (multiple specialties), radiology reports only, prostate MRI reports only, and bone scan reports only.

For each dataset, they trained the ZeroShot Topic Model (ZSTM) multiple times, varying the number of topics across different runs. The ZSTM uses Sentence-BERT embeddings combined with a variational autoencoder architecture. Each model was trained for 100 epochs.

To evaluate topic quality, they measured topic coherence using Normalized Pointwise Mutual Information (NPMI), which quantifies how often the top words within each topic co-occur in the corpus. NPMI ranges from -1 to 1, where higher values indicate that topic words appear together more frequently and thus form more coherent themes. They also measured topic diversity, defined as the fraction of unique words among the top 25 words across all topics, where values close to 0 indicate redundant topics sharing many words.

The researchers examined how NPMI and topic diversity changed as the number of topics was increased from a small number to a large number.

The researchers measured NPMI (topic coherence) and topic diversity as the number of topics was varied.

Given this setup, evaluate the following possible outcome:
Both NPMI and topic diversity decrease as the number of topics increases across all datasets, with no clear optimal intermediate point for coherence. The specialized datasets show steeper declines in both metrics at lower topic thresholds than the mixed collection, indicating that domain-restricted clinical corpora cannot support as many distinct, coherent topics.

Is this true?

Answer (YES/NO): NO